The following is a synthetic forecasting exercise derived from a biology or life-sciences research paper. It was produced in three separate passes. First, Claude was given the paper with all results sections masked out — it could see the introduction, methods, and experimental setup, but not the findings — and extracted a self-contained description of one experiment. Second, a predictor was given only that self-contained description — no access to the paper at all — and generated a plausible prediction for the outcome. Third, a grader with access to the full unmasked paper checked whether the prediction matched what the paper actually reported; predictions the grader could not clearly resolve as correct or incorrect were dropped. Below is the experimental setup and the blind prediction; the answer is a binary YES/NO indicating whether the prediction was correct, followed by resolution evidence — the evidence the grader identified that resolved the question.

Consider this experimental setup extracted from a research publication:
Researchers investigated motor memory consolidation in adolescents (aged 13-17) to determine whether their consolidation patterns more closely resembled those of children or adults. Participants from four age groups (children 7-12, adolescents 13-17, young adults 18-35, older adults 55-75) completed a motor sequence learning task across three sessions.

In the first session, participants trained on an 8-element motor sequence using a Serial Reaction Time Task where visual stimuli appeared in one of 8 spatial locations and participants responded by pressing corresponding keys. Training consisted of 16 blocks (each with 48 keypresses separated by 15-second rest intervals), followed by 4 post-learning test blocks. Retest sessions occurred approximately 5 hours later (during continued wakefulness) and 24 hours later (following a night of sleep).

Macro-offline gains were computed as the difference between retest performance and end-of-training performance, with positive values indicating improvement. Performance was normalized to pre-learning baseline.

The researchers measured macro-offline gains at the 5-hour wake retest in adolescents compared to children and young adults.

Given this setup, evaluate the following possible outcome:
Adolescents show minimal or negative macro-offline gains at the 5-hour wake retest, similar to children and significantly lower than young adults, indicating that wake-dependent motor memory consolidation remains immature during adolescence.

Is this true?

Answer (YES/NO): NO